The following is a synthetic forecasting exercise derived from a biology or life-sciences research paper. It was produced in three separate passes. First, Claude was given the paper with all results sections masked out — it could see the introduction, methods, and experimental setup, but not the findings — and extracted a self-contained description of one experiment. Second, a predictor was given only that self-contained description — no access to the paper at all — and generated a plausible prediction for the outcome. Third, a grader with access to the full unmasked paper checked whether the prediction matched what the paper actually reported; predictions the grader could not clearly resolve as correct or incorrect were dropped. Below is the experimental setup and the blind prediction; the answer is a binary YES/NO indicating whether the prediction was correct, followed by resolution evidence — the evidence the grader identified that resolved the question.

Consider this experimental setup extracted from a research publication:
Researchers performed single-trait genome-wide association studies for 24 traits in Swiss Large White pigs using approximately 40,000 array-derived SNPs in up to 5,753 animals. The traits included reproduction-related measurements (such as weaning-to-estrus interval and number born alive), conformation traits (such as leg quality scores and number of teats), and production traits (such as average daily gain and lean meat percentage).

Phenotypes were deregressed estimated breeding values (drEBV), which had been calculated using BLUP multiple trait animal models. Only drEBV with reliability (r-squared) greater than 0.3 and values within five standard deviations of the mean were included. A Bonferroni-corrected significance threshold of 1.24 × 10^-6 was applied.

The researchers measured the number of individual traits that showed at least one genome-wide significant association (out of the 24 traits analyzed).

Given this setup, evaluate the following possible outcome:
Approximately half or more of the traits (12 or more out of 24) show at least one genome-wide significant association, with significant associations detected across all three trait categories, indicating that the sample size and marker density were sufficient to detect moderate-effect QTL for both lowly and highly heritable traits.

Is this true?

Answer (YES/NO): YES